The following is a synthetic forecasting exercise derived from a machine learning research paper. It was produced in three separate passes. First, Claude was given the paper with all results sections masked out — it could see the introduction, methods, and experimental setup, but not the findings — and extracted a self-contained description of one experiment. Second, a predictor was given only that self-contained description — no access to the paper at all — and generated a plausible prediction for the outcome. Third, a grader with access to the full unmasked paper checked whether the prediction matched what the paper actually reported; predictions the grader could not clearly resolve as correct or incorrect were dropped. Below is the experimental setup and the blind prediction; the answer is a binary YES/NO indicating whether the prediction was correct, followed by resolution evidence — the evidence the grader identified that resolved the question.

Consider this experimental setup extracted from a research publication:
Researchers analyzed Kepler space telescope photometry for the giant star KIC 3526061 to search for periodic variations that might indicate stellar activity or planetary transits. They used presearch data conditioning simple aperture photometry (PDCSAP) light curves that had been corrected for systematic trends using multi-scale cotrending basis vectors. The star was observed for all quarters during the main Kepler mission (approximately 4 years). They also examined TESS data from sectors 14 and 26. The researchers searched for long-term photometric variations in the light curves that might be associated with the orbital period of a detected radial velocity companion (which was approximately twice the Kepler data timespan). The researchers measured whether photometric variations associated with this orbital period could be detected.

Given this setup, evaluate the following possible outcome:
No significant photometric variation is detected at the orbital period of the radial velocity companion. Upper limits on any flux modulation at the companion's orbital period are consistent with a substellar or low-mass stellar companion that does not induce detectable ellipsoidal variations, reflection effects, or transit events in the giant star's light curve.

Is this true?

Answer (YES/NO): YES